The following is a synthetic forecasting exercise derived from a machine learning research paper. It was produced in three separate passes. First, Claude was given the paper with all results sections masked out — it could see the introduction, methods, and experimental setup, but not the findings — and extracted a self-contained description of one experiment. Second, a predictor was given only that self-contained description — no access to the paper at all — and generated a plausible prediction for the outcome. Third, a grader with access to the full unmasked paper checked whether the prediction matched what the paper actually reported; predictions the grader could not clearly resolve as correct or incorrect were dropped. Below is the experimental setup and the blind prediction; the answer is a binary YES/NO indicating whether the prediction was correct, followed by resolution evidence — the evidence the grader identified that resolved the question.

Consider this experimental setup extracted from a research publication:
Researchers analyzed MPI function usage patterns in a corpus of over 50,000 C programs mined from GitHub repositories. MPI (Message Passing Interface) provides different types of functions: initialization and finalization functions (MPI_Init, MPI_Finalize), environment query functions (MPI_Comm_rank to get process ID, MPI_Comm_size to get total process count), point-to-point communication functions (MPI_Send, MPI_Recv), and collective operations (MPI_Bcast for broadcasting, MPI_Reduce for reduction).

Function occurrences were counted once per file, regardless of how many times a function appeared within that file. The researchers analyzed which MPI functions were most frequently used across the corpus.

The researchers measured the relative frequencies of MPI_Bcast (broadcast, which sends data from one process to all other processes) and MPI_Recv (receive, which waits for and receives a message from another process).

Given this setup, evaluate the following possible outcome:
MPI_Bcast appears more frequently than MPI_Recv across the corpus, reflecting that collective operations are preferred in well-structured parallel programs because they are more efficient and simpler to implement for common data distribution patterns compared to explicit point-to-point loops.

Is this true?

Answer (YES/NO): NO